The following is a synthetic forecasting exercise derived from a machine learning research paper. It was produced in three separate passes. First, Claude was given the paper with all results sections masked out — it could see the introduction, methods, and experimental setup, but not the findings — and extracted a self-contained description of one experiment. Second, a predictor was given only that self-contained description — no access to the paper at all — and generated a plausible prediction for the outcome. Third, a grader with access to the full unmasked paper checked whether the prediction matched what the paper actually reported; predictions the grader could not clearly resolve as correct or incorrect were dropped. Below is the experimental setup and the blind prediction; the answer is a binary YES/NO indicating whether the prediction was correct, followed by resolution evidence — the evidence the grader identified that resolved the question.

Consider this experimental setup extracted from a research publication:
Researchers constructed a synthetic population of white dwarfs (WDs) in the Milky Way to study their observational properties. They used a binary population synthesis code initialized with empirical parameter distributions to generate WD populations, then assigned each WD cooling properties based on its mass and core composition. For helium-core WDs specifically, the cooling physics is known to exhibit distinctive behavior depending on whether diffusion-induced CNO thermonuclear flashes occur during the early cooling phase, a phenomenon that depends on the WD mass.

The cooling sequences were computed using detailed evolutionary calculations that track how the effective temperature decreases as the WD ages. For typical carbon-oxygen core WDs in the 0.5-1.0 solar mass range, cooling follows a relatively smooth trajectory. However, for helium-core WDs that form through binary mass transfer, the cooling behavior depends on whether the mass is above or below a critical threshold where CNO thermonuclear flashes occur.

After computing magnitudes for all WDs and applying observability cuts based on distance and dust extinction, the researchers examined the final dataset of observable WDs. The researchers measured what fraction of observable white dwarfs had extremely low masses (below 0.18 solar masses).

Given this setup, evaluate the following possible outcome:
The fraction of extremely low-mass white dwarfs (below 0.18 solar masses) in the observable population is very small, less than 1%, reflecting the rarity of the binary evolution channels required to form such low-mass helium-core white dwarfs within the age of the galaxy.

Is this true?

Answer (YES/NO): YES